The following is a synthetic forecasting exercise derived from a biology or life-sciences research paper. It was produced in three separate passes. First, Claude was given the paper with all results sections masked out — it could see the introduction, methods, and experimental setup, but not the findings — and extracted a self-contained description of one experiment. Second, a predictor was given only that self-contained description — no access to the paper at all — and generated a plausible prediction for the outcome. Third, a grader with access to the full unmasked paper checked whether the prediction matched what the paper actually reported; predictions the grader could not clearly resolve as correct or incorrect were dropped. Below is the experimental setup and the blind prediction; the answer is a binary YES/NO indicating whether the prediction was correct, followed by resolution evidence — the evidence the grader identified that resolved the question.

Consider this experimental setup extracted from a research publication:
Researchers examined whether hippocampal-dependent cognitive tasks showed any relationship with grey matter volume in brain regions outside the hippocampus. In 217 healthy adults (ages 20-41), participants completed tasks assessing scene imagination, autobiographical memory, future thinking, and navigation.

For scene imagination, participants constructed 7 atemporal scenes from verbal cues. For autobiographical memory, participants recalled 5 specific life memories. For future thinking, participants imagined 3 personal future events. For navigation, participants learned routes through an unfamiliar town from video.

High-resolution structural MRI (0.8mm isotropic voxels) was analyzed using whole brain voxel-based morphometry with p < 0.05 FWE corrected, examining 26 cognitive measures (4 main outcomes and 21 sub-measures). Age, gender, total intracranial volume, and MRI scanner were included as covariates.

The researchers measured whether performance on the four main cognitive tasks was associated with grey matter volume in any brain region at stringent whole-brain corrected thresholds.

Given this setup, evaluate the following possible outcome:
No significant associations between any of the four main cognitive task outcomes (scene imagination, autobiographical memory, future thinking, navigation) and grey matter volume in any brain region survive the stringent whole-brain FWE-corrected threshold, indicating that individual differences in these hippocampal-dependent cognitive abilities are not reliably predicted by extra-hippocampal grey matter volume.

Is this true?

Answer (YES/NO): YES